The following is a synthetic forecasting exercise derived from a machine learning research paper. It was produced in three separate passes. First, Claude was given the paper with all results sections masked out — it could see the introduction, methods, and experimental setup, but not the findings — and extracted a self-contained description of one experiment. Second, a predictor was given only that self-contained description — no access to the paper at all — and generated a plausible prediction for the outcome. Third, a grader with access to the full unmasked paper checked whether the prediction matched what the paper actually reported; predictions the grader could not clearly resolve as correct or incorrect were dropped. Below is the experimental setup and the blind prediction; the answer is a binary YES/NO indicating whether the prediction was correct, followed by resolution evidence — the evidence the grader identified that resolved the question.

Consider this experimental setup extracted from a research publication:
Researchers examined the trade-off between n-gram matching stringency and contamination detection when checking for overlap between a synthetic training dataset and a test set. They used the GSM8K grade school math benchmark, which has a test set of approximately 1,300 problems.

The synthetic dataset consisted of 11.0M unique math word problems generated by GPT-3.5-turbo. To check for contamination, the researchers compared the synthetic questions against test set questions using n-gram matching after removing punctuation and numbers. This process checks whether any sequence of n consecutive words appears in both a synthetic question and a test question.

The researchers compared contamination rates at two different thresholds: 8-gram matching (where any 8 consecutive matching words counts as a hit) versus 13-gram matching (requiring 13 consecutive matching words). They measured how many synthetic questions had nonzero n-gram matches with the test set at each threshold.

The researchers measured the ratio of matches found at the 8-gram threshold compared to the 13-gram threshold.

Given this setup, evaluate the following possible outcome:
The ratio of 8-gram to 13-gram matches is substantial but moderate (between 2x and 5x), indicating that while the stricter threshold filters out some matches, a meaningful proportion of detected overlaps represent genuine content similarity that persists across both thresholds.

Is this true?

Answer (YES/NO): NO